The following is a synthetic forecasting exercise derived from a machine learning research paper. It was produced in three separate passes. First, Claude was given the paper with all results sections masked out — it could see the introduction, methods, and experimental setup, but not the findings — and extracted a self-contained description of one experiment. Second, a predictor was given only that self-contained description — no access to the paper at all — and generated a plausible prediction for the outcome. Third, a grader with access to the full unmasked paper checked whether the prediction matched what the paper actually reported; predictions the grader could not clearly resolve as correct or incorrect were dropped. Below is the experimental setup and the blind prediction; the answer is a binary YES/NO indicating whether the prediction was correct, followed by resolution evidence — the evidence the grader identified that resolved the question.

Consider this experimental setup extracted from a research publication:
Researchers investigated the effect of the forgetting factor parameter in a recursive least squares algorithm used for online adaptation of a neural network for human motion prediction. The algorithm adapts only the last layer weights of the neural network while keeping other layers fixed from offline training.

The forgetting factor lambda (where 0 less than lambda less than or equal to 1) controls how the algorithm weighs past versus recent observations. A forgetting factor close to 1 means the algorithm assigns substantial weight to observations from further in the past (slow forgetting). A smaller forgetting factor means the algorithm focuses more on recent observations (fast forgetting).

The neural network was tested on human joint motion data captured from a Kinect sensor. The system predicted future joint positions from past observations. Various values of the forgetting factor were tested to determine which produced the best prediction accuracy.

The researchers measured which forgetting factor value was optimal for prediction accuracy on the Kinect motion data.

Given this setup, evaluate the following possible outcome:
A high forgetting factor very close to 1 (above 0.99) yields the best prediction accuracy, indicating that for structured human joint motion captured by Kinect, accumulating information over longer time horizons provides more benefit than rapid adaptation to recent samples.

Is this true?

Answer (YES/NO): YES